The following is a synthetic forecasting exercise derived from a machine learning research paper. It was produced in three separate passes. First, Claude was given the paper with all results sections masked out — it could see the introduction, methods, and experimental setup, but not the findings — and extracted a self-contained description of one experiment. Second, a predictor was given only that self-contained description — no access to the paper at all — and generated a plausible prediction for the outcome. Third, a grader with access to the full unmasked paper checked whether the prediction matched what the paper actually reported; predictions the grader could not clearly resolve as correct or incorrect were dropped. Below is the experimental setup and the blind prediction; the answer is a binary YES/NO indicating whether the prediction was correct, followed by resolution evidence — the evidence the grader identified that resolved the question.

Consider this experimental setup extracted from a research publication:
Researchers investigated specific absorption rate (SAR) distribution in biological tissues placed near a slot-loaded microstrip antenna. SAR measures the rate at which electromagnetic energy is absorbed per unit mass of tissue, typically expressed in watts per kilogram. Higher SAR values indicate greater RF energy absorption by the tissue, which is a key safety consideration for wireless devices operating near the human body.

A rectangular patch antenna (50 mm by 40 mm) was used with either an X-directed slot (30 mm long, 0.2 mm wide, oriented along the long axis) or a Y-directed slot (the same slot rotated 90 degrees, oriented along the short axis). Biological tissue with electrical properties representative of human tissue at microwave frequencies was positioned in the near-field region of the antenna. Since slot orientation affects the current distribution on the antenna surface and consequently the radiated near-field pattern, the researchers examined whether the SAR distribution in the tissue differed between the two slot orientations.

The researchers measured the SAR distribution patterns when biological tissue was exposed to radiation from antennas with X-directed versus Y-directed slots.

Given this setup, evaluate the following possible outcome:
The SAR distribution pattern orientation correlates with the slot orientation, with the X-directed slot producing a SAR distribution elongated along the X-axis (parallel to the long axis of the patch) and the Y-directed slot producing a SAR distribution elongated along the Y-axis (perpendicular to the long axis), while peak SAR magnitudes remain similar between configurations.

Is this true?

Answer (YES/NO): NO